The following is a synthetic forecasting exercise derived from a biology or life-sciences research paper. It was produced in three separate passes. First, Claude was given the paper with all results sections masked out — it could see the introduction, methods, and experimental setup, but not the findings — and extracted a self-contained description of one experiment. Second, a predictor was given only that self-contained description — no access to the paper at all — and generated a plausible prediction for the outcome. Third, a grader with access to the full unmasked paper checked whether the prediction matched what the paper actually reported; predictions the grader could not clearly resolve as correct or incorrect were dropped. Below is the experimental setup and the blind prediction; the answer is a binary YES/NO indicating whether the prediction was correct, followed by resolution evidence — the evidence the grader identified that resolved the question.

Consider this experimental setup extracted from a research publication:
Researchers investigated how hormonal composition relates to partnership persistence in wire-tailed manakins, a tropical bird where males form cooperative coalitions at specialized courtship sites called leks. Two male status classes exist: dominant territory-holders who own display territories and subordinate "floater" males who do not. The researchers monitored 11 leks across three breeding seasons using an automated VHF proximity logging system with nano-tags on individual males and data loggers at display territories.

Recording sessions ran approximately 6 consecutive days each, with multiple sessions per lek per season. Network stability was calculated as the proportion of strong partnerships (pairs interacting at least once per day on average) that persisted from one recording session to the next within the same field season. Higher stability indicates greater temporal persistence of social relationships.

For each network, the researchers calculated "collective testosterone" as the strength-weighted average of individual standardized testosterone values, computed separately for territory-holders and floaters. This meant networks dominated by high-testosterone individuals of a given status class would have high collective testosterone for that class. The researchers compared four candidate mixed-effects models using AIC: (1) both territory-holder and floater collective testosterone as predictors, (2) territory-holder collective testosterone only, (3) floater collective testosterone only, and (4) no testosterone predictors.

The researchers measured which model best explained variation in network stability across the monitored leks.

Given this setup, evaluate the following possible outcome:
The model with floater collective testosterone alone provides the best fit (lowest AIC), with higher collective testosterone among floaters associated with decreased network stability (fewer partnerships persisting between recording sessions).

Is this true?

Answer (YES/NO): NO